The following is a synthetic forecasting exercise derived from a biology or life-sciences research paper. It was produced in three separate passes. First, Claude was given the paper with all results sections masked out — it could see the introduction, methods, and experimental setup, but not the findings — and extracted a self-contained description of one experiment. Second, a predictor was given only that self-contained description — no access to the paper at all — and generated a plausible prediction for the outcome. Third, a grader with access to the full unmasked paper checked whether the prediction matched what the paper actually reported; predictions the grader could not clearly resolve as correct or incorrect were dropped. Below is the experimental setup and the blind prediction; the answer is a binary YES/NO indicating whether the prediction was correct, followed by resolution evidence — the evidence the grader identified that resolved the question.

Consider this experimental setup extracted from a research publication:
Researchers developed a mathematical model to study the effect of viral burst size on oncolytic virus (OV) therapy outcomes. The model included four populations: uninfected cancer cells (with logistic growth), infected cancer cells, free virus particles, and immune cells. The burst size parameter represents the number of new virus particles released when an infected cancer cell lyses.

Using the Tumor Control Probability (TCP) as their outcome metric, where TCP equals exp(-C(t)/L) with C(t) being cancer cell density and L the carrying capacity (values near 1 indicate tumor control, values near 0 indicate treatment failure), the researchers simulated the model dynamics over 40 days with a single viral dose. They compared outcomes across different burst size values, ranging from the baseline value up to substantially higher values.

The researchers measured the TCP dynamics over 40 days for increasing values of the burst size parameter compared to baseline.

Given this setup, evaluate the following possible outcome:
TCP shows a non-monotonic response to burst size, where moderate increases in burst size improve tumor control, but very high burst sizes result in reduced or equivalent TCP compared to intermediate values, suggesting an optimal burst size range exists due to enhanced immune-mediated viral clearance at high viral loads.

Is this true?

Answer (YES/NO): NO